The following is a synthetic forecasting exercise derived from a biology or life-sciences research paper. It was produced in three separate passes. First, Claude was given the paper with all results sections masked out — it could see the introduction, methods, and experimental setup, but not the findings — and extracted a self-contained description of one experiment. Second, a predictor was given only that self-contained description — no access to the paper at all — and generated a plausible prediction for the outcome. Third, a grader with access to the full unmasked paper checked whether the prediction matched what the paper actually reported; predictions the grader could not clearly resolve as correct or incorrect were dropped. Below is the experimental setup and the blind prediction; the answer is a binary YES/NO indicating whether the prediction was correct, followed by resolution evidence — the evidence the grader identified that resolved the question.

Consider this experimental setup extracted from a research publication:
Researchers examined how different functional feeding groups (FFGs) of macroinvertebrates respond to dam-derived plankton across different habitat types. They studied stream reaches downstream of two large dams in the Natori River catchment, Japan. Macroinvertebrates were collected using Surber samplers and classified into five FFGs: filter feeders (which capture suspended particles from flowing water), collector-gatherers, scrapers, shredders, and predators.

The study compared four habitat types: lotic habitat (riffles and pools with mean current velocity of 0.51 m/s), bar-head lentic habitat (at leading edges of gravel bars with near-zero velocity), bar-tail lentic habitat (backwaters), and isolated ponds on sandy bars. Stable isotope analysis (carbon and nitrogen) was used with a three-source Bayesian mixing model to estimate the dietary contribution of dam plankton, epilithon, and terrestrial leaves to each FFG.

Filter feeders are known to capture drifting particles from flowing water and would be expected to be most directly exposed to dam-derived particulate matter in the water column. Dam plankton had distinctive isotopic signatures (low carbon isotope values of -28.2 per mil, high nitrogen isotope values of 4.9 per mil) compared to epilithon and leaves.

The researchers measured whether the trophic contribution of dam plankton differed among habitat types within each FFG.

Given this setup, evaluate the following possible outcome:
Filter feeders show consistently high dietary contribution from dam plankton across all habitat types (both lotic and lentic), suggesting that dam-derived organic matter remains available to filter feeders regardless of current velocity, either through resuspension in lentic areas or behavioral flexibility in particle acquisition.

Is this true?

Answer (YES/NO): NO